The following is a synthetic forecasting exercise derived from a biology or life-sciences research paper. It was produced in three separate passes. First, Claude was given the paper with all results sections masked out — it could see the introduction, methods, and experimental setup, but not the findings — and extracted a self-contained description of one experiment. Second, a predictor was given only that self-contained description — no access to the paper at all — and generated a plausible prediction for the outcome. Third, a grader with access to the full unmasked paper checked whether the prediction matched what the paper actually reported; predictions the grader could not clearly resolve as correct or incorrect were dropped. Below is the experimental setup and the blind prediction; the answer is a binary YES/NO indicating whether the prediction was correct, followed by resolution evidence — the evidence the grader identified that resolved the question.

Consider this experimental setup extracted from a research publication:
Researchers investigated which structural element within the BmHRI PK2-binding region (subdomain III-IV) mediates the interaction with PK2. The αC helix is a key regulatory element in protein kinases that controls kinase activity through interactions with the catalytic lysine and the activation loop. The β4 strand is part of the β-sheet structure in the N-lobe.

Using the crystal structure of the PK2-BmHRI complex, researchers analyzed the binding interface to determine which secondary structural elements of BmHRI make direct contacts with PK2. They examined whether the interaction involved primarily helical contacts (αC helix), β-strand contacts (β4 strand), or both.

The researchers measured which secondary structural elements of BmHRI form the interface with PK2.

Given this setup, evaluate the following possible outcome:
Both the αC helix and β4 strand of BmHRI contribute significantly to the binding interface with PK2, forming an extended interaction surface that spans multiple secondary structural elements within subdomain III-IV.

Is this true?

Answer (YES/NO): YES